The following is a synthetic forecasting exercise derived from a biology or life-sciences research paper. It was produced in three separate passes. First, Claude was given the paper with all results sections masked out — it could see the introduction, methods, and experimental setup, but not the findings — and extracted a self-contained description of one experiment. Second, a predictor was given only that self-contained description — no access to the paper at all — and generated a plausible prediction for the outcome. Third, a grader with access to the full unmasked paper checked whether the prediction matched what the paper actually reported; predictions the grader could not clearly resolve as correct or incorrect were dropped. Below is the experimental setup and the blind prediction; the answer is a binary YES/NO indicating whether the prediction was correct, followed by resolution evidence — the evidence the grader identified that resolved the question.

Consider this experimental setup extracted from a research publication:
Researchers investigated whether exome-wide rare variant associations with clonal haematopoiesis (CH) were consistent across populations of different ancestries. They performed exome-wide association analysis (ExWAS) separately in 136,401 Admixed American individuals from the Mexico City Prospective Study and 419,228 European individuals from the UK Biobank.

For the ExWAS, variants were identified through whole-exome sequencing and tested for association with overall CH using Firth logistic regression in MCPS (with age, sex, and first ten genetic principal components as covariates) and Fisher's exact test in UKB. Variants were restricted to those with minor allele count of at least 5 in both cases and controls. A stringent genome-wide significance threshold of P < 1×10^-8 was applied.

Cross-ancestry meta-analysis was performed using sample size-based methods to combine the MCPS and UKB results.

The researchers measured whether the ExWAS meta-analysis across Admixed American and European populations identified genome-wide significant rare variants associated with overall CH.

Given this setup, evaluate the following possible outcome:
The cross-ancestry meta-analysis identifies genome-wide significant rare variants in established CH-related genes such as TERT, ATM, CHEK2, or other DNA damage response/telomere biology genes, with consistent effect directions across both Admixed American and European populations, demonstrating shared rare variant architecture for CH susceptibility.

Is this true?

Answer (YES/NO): NO